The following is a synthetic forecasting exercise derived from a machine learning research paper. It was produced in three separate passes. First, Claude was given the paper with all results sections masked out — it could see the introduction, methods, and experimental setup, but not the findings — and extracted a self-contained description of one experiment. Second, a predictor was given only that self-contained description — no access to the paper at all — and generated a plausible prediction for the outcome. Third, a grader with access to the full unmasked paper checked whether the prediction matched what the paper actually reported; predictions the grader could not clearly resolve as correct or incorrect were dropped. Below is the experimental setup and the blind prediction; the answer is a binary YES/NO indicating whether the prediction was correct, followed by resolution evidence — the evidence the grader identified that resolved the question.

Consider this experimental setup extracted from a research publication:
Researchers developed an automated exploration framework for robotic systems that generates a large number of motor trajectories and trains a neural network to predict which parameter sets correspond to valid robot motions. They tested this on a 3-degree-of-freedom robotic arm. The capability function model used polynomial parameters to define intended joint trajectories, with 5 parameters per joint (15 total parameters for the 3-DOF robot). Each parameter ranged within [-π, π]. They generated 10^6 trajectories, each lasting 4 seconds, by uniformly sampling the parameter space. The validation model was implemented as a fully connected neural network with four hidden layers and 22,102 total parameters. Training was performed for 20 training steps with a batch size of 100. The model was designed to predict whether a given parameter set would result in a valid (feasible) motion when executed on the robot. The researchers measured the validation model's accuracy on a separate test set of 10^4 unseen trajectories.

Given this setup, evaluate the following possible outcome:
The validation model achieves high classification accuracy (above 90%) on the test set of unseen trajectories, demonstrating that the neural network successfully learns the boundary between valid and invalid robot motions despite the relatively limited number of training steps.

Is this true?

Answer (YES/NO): YES